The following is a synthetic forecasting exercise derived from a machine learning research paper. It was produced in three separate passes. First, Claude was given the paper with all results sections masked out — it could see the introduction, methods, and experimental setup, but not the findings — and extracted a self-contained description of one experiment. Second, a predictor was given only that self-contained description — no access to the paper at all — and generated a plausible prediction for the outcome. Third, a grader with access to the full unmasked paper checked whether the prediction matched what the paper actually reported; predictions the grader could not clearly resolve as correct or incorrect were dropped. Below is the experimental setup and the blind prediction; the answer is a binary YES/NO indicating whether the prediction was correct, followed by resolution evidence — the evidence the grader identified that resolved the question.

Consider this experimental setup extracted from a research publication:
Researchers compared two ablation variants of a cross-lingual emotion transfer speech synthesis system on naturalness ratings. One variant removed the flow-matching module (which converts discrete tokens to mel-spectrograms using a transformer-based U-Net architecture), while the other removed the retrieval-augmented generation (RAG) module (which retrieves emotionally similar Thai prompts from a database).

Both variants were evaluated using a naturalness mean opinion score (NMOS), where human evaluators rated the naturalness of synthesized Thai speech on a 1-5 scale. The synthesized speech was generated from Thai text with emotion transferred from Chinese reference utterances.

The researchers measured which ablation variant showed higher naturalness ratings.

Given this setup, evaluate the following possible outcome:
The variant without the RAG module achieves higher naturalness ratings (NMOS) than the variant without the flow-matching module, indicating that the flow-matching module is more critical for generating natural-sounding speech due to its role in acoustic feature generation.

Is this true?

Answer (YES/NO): YES